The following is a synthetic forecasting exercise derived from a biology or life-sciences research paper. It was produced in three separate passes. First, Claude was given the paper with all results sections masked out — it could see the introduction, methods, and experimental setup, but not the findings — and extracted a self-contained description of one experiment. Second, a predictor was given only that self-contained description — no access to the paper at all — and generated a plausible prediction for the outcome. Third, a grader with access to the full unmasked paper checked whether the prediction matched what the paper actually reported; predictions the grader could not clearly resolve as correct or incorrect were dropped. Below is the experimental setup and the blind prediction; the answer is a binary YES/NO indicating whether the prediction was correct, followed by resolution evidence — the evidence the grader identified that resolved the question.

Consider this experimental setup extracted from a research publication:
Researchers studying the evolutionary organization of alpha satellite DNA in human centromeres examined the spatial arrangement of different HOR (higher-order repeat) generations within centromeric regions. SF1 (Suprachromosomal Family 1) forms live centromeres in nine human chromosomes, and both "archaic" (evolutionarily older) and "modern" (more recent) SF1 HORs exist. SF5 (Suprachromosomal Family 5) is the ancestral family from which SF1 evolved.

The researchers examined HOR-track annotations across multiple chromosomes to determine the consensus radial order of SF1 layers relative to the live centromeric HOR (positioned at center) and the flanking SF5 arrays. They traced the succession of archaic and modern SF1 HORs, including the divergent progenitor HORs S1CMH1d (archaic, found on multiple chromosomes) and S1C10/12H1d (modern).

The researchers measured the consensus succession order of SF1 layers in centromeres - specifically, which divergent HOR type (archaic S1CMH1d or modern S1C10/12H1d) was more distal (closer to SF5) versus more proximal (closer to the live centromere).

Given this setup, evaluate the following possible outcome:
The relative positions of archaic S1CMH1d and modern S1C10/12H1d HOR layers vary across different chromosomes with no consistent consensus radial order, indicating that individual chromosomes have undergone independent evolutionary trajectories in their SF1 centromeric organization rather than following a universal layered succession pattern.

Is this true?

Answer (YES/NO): NO